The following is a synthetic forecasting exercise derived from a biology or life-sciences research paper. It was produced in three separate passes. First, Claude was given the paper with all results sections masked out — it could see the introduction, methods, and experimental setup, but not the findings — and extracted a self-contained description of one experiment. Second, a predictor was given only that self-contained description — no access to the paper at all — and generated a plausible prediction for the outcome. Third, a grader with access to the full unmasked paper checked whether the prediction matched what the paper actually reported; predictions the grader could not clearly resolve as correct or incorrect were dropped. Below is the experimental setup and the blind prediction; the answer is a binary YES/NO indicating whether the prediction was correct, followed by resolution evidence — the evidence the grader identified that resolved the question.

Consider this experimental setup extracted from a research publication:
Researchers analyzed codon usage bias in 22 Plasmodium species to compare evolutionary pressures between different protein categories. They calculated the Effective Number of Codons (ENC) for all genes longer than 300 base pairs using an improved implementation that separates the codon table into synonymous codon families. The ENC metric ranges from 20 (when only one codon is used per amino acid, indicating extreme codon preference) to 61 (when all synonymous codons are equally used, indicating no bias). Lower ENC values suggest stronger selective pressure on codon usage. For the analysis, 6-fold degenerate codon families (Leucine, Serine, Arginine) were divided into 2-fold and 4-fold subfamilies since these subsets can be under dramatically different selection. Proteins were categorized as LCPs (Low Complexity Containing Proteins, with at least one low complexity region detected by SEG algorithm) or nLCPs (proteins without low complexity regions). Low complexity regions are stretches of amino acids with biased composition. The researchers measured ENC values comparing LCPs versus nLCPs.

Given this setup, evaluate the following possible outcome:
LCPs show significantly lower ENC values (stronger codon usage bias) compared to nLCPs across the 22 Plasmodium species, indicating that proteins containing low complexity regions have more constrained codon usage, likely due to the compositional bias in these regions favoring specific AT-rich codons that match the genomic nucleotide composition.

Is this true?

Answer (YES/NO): NO